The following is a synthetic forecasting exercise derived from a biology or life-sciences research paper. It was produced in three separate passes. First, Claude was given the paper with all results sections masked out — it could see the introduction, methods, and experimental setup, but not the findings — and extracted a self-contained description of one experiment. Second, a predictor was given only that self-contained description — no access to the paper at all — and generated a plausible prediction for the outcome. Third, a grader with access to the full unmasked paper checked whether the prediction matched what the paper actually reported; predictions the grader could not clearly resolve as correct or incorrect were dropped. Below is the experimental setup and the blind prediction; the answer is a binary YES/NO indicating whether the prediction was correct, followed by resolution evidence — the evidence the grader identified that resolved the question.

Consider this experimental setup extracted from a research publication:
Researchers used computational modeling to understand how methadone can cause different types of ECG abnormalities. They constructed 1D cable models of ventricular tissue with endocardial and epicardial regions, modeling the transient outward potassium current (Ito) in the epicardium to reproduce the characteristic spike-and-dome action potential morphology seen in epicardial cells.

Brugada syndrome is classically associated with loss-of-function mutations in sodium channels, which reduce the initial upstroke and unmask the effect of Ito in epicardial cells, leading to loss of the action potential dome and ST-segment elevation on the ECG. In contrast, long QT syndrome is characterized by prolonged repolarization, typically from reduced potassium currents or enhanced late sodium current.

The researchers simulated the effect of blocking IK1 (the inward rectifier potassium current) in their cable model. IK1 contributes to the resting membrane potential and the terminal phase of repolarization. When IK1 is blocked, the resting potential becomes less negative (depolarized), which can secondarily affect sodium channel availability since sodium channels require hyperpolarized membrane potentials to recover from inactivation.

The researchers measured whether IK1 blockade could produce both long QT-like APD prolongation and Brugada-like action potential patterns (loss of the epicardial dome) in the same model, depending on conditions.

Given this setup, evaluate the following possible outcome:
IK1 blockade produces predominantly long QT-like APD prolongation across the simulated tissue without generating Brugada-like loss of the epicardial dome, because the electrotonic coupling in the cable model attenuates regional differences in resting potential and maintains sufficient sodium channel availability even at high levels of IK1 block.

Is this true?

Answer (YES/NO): NO